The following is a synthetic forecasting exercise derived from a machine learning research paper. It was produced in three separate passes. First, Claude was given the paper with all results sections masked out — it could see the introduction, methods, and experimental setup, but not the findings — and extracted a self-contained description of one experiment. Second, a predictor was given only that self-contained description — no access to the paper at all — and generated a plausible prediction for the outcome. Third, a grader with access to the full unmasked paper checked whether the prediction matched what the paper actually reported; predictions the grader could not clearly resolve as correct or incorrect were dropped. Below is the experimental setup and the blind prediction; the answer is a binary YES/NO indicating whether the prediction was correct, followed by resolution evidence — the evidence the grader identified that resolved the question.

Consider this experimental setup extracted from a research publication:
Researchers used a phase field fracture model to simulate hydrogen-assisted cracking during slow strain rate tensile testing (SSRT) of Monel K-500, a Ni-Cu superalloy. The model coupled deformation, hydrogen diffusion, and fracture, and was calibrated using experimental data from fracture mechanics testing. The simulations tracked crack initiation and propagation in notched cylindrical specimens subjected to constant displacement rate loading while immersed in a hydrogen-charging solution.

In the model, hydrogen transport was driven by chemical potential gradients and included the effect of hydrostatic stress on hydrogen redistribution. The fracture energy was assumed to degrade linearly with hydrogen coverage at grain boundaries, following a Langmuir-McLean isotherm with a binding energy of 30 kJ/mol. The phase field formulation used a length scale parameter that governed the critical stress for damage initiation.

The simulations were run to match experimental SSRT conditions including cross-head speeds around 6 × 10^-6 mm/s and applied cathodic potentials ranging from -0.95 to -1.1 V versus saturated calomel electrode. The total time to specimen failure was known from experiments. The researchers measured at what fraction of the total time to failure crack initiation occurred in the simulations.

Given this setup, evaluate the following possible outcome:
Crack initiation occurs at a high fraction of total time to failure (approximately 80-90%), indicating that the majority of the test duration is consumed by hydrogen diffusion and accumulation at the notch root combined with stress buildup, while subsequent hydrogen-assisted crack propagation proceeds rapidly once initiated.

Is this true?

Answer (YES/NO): NO